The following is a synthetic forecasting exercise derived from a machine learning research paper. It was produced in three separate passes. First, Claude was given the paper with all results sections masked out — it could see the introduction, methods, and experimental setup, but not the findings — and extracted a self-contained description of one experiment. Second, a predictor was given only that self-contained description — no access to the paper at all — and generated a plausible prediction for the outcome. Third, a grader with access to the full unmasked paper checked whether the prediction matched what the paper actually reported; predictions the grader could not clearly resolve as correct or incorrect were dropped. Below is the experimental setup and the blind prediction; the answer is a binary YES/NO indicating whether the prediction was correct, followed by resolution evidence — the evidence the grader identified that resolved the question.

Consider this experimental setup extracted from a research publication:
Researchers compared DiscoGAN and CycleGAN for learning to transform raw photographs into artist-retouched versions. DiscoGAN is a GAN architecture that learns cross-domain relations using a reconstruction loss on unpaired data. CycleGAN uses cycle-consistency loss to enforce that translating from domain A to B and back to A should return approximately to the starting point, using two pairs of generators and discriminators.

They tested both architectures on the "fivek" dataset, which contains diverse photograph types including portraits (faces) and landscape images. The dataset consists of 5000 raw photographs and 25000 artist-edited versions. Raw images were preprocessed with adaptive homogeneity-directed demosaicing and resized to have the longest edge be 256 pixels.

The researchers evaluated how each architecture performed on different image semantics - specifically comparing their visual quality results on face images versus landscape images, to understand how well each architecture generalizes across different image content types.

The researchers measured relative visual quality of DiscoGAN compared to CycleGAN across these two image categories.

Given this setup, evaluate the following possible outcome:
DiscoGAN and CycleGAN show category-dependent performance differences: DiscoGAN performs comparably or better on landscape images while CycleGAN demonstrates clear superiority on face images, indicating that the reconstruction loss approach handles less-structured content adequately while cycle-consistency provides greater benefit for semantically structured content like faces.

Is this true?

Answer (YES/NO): NO